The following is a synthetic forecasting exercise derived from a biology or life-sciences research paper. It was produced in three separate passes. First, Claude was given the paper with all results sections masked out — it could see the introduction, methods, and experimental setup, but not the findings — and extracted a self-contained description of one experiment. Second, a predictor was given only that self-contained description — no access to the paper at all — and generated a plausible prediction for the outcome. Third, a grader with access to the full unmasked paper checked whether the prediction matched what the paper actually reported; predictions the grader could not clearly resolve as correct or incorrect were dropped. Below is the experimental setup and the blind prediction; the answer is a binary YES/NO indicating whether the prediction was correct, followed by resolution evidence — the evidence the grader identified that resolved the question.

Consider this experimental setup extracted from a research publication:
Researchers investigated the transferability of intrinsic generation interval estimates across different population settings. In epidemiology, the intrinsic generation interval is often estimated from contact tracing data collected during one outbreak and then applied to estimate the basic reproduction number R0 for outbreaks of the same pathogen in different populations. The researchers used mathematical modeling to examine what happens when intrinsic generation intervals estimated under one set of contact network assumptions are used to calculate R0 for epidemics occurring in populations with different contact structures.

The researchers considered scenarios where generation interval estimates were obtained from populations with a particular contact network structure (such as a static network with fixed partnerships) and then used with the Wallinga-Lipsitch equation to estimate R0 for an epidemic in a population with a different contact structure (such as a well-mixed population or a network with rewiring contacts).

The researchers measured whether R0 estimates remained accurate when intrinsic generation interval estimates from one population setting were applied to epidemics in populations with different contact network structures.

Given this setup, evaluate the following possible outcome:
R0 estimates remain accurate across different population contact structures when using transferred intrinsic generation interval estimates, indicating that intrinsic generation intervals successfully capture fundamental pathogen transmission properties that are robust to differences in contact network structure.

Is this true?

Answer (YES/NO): NO